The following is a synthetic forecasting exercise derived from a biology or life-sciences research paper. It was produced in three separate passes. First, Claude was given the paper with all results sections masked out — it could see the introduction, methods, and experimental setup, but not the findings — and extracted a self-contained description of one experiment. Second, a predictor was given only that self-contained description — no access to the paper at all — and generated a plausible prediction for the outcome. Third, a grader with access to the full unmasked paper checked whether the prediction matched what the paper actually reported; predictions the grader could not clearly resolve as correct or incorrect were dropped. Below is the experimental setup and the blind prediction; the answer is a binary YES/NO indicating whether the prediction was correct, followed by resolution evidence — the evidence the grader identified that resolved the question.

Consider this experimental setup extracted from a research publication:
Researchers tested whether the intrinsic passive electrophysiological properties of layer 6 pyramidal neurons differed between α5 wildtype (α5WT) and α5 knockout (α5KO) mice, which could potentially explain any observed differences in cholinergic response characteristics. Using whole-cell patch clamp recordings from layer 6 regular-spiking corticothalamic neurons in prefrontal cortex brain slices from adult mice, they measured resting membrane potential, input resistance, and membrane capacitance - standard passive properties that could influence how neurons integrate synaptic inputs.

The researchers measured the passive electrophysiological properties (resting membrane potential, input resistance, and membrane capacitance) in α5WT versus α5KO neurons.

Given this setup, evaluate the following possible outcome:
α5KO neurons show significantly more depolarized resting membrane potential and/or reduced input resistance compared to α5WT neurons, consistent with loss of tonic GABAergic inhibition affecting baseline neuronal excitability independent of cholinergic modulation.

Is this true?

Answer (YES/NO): NO